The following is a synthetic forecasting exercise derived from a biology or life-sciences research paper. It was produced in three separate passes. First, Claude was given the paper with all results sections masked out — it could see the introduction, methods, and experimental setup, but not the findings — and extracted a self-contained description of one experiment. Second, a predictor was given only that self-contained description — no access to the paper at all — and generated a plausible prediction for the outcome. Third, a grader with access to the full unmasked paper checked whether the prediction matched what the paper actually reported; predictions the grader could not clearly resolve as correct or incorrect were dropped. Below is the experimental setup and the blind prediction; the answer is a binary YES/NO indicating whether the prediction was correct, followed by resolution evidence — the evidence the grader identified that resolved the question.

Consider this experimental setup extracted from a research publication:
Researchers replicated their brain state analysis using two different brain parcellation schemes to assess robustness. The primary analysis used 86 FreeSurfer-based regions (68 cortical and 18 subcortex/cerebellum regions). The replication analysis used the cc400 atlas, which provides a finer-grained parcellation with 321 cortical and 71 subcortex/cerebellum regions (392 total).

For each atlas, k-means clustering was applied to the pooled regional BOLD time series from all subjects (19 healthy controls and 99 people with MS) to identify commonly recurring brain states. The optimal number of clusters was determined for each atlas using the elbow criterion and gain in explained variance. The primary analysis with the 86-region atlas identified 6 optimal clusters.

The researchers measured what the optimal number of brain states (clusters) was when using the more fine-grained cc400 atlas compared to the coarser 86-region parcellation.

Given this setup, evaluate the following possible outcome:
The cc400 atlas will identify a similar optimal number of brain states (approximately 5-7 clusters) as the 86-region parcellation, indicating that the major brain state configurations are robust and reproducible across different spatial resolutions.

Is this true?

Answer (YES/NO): YES